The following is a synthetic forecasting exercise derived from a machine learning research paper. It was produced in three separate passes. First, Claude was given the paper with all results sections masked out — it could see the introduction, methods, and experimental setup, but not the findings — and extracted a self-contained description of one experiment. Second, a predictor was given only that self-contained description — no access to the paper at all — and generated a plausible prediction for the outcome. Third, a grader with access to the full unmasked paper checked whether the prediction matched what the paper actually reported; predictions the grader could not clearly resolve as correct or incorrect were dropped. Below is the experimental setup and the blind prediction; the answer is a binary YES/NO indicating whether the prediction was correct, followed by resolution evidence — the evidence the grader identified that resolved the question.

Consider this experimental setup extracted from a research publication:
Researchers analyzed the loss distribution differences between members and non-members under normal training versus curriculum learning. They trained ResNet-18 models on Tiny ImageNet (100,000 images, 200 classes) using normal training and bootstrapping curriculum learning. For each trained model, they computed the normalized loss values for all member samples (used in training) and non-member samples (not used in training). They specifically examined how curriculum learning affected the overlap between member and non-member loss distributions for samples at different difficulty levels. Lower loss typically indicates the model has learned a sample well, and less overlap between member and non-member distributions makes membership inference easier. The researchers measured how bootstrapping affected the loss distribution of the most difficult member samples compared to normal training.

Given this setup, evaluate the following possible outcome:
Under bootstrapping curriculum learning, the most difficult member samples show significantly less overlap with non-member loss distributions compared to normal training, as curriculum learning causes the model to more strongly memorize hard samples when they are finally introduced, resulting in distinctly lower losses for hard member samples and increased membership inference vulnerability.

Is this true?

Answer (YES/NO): YES